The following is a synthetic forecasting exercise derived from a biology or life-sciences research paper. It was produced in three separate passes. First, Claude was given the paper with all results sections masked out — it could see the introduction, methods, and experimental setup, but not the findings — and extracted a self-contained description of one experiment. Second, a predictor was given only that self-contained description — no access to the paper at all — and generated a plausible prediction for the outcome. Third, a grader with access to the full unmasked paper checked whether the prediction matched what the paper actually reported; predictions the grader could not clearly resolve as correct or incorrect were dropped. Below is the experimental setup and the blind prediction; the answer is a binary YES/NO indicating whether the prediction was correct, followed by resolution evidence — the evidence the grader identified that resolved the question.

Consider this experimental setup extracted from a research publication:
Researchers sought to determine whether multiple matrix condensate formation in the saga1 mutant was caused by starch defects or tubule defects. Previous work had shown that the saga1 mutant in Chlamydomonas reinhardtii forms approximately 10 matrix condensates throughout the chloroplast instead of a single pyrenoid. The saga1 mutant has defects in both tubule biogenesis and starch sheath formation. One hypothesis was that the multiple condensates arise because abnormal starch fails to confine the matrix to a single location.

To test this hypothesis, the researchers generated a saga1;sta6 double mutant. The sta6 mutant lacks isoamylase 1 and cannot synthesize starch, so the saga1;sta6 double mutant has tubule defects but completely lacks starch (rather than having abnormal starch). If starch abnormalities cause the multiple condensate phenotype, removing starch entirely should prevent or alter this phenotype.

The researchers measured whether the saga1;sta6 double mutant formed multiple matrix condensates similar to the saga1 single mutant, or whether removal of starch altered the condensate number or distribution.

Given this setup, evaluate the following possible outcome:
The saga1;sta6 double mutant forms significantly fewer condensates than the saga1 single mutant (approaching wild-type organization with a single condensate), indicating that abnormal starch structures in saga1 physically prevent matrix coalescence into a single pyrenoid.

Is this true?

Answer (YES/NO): NO